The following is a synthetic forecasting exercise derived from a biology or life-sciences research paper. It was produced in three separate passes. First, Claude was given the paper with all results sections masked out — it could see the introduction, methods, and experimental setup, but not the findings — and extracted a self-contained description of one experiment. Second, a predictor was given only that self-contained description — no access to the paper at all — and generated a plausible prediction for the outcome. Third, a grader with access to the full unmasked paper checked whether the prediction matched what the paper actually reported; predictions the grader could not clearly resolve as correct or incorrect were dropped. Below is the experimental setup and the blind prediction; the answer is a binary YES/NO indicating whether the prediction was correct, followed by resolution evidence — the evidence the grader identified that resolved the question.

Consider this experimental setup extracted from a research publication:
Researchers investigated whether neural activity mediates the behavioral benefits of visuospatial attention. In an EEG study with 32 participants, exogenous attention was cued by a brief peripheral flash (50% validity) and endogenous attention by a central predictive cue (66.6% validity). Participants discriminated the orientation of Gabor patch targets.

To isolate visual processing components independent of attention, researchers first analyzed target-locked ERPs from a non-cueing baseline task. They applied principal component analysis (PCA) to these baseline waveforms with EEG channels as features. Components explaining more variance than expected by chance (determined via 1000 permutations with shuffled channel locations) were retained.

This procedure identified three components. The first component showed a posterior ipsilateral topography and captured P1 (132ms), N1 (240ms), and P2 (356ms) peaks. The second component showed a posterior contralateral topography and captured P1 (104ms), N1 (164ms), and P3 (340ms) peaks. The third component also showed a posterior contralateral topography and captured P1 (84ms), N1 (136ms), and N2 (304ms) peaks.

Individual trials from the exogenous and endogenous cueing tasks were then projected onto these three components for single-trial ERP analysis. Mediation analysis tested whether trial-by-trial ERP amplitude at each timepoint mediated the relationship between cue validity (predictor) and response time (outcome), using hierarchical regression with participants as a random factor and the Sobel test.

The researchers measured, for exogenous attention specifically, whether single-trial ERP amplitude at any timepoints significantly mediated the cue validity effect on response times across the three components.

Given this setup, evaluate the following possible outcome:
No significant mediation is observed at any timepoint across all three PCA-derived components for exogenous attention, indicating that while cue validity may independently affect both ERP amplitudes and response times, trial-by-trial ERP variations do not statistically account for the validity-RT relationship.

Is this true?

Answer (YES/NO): NO